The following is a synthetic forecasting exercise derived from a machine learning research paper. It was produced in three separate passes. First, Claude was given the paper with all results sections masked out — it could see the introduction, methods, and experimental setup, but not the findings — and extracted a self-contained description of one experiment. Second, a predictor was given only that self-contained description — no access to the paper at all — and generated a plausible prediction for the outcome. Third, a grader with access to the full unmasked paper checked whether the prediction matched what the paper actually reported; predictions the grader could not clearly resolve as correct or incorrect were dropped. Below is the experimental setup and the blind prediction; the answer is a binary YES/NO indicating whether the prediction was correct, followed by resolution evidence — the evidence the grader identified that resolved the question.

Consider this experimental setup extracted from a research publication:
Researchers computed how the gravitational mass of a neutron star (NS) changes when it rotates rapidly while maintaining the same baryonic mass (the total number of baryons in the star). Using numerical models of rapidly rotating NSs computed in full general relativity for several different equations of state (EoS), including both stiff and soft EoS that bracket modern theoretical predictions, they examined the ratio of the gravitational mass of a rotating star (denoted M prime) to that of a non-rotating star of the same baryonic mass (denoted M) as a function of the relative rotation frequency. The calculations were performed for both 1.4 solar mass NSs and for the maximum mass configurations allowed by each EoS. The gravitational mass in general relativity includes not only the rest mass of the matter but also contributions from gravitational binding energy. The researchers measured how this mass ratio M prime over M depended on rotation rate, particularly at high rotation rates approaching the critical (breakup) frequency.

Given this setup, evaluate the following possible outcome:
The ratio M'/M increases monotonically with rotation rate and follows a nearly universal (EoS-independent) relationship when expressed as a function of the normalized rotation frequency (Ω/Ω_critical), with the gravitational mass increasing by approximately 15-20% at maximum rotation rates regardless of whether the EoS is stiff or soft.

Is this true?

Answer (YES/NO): NO